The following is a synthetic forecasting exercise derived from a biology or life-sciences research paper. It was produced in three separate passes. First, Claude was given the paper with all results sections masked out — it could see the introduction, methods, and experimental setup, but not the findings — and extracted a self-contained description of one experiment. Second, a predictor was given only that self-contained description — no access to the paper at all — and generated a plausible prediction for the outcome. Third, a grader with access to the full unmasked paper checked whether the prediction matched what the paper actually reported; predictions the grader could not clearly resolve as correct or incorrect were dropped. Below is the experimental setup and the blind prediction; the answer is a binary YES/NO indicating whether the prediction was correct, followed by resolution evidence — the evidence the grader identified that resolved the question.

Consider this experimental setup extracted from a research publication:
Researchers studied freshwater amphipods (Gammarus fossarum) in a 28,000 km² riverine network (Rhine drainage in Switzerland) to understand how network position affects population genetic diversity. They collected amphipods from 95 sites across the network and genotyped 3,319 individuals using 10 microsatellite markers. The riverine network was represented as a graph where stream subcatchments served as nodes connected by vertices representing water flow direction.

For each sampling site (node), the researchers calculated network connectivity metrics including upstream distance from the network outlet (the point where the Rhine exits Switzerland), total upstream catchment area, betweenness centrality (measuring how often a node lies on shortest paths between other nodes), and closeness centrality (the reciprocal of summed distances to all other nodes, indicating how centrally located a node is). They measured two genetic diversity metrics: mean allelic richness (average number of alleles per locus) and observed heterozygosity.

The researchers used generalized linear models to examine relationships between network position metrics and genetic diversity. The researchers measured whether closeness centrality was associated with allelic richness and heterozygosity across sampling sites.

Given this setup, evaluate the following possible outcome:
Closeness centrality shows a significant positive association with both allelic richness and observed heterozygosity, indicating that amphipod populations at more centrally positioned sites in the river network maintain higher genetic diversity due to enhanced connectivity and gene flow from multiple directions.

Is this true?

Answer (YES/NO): YES